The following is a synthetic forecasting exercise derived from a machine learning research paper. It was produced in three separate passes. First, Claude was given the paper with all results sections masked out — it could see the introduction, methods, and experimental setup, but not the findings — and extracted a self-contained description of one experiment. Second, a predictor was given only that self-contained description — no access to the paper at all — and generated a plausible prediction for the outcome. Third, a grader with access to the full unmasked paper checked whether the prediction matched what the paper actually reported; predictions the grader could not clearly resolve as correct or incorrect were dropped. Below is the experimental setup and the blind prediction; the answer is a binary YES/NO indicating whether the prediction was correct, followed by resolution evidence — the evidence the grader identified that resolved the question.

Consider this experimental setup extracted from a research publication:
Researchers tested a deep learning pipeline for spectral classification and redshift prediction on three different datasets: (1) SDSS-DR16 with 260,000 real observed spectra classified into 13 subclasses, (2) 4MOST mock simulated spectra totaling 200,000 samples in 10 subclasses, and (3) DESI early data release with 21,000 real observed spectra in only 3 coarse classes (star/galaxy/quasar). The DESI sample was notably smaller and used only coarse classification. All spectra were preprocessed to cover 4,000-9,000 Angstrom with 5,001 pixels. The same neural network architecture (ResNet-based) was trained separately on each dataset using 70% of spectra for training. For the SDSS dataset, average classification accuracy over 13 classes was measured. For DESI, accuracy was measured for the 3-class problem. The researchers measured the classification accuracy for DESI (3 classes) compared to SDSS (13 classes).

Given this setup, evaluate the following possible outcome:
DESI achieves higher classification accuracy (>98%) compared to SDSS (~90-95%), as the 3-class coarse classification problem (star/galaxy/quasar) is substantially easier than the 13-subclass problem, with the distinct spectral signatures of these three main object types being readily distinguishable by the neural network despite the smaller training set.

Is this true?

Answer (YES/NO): NO